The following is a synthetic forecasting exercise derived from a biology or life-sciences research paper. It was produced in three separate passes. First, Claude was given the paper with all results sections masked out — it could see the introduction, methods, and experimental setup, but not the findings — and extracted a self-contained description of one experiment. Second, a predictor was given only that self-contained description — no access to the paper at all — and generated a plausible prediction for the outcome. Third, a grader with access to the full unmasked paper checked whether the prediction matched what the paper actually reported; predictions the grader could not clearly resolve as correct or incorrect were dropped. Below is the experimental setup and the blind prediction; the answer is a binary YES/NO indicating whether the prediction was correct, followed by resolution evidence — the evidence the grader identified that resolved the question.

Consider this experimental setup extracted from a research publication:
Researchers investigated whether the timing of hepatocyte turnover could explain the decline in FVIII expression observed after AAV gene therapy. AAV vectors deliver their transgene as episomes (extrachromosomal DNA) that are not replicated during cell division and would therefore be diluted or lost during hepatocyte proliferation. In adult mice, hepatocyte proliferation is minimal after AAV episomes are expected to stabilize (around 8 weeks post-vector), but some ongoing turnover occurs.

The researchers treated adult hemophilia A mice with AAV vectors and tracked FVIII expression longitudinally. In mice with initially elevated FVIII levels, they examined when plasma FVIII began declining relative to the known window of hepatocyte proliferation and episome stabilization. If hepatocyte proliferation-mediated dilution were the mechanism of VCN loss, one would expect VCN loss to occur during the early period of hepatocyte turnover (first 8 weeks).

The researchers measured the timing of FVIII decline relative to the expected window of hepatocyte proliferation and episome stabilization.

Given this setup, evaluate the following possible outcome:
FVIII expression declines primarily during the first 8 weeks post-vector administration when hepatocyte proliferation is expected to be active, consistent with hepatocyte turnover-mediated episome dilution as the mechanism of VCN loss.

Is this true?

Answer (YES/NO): NO